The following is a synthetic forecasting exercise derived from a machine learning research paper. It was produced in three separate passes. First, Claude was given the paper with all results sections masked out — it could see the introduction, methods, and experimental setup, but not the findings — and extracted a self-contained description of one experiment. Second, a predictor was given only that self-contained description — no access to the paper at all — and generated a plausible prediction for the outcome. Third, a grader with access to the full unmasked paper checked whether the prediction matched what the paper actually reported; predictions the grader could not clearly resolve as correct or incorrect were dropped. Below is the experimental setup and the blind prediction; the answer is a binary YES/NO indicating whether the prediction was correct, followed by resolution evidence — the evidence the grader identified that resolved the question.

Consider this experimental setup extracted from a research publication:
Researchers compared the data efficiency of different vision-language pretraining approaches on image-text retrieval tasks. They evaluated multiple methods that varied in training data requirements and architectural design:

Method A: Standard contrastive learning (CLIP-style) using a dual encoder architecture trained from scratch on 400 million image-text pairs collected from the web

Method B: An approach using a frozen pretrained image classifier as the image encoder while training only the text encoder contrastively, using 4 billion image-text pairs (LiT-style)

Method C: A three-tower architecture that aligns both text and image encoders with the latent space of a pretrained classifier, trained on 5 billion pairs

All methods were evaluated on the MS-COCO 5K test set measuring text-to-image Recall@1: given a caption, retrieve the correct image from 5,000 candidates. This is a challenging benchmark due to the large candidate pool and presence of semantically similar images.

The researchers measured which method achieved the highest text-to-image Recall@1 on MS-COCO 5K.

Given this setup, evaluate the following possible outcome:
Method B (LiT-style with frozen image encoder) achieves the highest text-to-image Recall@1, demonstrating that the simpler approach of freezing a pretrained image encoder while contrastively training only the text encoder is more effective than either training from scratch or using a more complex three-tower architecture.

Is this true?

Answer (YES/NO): NO